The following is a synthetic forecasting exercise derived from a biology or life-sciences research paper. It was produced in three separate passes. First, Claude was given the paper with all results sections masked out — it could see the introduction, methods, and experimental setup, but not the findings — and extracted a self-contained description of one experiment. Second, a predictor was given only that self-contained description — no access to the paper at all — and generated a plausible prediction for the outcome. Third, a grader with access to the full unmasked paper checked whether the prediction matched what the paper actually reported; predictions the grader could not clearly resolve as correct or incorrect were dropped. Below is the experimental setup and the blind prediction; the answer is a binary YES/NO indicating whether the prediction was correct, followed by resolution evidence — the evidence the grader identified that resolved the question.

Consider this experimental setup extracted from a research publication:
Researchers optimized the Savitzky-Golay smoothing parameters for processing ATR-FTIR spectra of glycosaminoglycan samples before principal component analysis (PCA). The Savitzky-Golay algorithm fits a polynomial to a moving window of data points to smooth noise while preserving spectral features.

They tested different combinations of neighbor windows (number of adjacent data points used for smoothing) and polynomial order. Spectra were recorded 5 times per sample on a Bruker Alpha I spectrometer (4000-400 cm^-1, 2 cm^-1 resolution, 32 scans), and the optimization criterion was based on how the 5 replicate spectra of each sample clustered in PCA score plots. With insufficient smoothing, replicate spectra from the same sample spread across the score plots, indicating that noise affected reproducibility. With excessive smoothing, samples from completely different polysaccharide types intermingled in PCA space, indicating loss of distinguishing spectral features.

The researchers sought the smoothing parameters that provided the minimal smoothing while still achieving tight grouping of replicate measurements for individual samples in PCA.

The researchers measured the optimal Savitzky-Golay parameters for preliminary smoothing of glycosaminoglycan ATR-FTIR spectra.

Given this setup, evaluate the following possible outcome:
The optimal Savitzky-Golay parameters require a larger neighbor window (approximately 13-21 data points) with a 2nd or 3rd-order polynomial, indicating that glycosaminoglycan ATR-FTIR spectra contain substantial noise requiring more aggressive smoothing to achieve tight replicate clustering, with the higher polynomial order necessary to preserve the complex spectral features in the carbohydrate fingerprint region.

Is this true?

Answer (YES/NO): YES